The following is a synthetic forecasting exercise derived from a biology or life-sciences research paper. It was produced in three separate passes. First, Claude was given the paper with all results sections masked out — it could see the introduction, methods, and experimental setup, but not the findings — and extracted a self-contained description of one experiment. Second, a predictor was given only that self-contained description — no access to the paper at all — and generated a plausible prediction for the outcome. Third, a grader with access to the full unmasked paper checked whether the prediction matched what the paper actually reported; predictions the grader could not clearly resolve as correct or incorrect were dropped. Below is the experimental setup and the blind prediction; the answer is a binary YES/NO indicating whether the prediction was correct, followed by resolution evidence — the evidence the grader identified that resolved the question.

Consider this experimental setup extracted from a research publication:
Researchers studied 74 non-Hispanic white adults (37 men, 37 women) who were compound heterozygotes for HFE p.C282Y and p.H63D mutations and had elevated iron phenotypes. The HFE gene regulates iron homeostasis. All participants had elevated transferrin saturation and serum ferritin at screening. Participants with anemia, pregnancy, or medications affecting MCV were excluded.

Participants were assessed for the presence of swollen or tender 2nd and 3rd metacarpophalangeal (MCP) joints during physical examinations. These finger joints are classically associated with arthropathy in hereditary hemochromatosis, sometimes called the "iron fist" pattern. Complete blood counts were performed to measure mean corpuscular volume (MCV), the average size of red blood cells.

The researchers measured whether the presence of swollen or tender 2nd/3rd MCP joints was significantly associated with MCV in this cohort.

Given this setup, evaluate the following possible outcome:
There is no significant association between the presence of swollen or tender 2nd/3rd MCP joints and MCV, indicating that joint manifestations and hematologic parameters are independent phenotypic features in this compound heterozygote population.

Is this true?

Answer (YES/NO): YES